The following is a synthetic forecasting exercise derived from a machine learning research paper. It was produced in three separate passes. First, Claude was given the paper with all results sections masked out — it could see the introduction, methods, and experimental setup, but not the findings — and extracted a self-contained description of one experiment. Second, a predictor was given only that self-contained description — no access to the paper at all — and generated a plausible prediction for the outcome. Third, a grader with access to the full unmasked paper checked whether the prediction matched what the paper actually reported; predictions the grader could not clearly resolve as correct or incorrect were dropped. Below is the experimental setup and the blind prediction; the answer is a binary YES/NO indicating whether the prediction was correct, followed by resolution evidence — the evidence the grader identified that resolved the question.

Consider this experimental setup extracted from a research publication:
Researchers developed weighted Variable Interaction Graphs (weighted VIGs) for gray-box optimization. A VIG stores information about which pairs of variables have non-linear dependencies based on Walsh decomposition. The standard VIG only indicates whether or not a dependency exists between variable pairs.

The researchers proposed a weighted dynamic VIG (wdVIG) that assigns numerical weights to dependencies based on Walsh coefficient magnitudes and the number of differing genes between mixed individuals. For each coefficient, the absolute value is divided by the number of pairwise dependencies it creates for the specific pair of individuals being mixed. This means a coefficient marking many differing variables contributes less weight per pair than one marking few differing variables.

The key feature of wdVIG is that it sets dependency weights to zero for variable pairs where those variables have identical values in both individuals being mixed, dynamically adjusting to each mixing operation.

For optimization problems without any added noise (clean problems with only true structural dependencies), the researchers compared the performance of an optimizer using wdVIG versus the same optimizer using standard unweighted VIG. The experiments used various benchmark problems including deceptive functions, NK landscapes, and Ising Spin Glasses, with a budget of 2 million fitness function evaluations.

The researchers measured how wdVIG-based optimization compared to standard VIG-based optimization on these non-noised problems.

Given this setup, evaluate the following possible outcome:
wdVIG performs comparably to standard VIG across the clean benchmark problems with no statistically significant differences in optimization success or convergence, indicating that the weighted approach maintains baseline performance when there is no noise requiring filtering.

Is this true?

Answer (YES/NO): NO